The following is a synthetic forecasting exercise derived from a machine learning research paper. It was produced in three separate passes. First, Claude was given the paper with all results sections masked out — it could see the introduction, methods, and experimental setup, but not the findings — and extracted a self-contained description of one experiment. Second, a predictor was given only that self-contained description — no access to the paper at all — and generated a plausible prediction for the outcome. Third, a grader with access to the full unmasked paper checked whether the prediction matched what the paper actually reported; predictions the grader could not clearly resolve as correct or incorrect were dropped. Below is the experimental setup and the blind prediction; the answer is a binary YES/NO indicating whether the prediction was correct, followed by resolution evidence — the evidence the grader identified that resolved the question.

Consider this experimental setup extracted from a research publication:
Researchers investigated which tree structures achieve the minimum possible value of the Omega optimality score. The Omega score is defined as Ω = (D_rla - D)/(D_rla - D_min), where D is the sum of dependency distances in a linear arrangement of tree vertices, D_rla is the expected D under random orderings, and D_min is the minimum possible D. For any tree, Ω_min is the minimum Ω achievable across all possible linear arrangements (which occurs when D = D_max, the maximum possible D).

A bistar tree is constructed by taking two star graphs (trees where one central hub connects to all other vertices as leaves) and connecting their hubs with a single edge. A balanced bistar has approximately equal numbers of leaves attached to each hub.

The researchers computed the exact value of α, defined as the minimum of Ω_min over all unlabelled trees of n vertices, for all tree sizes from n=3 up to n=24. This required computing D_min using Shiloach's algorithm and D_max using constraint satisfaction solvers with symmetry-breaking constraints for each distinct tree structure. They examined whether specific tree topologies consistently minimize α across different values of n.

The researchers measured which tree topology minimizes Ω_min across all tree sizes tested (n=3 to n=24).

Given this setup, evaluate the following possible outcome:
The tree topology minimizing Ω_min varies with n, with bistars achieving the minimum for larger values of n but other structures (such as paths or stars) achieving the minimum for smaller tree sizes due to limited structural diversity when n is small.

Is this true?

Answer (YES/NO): NO